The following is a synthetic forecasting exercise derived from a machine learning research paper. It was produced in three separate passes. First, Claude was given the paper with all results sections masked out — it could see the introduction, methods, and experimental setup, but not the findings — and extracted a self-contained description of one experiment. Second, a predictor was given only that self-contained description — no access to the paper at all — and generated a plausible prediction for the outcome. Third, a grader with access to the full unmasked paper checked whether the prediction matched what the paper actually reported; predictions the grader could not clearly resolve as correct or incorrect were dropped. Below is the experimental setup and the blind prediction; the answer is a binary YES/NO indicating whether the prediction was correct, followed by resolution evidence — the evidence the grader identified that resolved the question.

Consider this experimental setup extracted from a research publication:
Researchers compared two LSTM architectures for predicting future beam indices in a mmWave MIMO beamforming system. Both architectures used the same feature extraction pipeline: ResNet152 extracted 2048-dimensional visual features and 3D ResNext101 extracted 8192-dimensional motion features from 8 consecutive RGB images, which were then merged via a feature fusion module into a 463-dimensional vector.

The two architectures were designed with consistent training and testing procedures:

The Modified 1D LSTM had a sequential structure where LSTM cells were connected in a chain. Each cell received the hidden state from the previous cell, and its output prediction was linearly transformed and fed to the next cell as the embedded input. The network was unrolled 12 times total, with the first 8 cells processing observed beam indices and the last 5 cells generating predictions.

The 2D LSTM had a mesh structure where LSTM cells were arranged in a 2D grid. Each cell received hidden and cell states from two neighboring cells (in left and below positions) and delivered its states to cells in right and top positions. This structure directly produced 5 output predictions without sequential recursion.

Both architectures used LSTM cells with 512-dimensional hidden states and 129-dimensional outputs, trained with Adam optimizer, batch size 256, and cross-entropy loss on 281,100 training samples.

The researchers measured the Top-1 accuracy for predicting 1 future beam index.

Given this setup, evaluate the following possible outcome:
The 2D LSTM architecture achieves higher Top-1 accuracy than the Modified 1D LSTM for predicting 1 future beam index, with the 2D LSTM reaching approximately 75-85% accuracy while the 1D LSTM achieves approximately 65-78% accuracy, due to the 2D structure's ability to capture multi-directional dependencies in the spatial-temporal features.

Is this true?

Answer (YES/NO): NO